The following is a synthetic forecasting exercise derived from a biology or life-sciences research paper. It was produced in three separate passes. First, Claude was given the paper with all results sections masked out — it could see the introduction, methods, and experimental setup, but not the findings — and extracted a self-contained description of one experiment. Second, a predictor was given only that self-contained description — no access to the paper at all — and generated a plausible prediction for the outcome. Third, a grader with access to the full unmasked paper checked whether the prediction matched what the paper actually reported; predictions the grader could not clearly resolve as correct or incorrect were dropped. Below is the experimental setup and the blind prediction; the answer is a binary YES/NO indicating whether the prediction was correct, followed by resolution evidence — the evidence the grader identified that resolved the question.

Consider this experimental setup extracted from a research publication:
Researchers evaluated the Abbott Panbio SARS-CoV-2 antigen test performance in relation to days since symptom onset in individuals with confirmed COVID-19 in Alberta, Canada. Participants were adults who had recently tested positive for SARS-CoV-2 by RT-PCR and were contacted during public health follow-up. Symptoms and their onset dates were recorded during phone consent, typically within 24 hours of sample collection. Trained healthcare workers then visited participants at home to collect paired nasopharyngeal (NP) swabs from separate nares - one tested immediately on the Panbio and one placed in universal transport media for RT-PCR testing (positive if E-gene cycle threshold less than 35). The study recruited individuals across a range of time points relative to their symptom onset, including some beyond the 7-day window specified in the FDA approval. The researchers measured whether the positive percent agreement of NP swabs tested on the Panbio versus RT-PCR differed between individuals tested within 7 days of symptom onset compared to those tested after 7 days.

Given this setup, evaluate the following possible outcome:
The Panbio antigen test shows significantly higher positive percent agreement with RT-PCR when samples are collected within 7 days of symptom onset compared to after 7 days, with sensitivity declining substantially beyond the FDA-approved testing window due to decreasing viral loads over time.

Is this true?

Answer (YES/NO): NO